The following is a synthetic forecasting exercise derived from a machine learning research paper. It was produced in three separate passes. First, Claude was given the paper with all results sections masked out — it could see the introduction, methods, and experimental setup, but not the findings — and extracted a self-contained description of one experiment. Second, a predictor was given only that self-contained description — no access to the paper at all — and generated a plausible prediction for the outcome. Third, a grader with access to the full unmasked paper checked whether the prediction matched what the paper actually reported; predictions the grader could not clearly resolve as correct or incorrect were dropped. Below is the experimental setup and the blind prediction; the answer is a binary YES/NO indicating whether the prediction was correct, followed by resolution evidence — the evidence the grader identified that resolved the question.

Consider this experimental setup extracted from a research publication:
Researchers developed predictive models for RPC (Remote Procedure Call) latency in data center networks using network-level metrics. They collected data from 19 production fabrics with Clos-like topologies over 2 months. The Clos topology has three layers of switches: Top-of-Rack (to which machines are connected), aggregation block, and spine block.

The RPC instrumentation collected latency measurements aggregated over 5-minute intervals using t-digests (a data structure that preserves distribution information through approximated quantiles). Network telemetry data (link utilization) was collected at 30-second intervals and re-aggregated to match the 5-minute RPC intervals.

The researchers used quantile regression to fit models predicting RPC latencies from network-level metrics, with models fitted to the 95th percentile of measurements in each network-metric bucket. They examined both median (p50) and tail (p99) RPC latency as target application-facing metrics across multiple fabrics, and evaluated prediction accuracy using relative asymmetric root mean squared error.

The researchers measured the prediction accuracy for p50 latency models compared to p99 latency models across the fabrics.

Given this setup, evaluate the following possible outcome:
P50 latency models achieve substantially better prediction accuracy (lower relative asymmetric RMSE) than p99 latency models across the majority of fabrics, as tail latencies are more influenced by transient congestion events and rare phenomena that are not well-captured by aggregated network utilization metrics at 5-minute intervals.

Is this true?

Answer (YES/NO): YES